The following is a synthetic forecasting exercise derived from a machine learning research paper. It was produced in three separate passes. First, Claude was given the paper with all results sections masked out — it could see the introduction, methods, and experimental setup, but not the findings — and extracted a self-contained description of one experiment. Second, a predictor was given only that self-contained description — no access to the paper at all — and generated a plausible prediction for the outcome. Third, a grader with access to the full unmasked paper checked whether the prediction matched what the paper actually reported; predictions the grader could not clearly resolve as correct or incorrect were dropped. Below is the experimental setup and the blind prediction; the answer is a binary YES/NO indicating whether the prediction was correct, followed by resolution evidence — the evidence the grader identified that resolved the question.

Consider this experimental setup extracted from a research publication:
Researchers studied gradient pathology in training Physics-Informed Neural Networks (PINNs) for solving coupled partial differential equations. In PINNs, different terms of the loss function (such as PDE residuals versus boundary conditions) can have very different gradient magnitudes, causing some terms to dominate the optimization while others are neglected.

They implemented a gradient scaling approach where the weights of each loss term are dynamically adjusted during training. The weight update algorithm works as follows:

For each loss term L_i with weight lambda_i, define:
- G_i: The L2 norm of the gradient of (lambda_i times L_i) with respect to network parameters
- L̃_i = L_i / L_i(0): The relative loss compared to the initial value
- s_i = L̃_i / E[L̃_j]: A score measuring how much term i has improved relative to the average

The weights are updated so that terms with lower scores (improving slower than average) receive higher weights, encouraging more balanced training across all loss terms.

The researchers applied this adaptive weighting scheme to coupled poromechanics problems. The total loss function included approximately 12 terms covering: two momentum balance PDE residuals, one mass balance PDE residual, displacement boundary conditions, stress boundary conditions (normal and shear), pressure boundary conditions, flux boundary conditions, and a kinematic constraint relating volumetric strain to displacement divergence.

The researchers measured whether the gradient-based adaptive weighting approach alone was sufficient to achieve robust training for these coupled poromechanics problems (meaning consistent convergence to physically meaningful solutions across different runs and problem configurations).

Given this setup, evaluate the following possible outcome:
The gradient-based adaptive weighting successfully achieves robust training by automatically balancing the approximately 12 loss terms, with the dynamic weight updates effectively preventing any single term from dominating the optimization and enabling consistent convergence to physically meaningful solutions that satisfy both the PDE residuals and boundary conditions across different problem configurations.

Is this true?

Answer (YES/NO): NO